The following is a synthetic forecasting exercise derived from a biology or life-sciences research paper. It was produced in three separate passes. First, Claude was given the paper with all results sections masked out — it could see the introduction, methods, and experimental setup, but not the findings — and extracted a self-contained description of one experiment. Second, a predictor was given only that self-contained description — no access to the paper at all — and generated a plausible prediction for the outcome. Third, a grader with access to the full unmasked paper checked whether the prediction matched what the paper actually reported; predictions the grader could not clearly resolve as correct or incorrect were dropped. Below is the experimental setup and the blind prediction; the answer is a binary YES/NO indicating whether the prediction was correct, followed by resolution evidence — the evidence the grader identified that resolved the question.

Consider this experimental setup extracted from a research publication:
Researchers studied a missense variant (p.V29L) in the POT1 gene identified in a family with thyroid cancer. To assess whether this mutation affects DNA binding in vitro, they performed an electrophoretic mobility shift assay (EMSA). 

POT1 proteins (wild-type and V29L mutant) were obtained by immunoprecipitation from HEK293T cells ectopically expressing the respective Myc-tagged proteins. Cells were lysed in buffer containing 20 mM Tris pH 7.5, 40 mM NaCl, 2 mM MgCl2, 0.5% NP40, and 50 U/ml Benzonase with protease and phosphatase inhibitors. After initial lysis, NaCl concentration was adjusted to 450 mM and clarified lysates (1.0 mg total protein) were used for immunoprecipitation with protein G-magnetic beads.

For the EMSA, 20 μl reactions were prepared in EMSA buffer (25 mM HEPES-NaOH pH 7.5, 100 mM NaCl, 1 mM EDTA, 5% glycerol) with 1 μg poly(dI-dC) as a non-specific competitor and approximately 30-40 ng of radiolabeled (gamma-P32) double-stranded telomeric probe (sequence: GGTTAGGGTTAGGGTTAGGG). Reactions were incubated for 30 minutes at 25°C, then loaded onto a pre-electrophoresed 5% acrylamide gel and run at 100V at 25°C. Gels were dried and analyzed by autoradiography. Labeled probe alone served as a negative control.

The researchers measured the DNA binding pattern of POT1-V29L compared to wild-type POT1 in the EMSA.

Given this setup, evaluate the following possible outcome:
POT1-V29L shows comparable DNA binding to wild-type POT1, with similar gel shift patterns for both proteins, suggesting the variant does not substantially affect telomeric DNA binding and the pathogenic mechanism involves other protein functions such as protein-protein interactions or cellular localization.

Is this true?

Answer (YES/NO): NO